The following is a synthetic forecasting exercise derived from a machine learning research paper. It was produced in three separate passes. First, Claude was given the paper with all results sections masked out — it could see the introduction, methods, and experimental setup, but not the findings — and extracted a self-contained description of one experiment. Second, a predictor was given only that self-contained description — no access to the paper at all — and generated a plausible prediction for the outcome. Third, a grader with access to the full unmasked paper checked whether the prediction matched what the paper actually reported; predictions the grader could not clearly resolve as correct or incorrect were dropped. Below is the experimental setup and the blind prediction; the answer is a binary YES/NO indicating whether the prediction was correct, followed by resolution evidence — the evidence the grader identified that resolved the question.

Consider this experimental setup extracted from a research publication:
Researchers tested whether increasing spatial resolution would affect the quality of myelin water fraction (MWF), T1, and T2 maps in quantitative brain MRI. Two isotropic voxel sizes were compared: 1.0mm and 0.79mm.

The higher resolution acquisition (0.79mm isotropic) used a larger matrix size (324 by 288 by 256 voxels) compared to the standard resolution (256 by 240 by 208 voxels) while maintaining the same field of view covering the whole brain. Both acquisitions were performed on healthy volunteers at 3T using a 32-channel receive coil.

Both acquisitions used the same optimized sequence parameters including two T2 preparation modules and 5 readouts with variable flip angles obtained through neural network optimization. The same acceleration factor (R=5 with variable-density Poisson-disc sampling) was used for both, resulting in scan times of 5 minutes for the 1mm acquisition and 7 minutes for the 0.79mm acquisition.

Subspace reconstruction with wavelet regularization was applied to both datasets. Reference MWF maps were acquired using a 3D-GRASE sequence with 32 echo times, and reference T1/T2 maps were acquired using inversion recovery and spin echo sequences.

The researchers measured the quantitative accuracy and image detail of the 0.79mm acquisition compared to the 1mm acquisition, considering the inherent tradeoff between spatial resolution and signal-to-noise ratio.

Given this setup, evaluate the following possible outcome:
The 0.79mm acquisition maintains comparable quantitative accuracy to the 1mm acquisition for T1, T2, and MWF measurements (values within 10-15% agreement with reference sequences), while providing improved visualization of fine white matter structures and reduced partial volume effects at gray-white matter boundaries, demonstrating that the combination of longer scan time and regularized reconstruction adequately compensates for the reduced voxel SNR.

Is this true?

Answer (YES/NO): NO